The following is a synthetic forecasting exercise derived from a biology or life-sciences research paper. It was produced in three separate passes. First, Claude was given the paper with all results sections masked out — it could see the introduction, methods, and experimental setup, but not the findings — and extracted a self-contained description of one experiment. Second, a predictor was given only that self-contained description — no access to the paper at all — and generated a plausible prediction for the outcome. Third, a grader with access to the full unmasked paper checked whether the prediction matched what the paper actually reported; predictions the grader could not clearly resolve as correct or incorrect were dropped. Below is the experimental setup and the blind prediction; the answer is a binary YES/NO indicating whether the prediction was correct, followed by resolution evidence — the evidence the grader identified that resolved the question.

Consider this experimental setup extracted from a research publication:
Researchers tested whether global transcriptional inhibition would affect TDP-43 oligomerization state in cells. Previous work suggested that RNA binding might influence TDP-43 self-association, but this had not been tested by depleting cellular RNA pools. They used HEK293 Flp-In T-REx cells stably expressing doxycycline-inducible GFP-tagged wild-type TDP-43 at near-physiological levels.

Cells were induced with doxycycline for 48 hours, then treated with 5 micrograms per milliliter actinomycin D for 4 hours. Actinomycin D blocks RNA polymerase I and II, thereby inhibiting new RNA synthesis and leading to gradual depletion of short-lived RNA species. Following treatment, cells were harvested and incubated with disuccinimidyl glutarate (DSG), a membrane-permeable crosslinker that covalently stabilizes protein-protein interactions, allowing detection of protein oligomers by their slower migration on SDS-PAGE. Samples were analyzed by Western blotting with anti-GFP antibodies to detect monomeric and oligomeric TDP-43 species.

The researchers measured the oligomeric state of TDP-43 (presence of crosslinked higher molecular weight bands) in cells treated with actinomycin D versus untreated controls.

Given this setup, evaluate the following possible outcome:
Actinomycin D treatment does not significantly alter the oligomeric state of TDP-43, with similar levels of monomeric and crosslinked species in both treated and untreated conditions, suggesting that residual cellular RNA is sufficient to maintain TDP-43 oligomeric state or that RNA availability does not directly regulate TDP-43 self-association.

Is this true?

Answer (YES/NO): NO